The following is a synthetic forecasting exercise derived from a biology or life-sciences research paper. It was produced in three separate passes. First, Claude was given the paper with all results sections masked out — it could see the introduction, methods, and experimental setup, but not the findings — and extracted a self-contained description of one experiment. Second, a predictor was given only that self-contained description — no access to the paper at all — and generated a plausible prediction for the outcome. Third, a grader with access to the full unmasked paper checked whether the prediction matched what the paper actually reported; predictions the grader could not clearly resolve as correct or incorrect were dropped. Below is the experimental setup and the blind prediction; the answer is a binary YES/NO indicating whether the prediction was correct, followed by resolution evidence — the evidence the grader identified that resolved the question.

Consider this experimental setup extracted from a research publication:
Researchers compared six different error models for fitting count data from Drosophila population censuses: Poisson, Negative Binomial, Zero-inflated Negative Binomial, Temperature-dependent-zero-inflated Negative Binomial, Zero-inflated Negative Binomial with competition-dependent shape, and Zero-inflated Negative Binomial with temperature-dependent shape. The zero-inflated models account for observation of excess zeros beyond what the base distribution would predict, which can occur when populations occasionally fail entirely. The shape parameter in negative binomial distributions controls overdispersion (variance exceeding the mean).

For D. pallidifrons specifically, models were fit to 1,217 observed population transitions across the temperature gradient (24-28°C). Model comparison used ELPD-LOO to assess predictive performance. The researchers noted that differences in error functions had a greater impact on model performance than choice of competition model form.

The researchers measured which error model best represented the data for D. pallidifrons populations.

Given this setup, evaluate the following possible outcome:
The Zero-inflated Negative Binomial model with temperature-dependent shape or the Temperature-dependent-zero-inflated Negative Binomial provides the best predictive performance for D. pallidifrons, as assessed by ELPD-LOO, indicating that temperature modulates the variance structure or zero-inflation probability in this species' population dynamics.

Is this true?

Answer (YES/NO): YES